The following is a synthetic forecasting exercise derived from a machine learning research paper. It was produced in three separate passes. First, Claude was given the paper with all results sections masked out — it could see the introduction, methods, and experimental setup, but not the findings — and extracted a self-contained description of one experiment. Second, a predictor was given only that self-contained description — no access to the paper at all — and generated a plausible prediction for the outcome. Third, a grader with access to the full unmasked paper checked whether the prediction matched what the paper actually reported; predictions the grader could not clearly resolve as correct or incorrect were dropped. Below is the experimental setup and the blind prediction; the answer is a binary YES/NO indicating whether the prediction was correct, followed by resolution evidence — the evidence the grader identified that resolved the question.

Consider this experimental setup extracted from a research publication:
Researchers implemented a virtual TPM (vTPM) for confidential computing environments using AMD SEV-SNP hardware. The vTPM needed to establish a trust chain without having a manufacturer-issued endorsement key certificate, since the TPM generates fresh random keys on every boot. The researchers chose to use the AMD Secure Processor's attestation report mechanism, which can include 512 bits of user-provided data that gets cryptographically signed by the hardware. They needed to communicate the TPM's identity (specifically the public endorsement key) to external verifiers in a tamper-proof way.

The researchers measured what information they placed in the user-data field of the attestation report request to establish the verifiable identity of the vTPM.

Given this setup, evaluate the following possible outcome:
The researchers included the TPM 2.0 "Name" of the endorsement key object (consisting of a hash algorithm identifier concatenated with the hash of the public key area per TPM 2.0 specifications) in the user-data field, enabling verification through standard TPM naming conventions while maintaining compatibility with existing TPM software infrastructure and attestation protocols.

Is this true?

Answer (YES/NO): NO